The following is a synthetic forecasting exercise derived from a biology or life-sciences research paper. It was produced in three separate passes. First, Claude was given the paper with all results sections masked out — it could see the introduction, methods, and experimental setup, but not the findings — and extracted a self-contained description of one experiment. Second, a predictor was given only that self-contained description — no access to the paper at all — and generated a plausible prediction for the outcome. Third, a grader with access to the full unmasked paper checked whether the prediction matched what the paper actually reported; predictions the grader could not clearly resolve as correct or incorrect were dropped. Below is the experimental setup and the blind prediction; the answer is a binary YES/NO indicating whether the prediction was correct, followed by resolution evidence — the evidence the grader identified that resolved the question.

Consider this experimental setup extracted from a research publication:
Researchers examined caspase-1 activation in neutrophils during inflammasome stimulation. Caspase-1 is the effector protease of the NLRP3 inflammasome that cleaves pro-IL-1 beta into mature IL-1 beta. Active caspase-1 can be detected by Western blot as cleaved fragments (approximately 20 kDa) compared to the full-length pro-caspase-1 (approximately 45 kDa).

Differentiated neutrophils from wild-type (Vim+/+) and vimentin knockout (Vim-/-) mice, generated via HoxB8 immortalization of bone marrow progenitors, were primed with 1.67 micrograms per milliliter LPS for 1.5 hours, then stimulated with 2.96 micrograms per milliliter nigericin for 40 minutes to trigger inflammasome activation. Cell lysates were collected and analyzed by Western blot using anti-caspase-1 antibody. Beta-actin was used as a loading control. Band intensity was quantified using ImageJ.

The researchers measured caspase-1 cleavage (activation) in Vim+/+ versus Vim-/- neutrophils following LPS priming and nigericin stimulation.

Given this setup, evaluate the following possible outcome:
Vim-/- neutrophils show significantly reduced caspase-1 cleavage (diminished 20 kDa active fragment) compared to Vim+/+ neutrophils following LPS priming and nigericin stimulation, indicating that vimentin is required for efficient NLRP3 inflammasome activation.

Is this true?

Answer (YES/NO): NO